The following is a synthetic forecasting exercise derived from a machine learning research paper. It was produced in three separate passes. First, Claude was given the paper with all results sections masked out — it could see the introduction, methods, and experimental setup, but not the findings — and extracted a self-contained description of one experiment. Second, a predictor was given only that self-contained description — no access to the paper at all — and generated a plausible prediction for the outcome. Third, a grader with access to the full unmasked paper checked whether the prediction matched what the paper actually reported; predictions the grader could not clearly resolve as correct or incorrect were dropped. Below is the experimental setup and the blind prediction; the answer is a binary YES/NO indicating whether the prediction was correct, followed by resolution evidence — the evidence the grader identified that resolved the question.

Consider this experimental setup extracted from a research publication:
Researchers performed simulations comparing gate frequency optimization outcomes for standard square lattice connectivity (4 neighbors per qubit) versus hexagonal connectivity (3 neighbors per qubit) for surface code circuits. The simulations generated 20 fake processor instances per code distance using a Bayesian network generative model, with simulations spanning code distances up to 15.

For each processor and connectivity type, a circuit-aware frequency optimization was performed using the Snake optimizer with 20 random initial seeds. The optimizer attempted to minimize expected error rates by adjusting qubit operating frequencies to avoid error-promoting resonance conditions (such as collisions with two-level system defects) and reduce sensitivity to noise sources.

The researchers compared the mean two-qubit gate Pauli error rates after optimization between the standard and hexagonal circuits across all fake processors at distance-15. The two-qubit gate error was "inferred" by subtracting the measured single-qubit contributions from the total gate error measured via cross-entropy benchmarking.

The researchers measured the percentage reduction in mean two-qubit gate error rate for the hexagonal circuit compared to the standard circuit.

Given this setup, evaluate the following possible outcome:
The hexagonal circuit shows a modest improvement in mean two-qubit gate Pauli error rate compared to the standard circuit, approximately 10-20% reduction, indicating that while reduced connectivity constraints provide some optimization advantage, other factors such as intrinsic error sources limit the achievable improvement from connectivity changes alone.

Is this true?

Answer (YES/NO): NO